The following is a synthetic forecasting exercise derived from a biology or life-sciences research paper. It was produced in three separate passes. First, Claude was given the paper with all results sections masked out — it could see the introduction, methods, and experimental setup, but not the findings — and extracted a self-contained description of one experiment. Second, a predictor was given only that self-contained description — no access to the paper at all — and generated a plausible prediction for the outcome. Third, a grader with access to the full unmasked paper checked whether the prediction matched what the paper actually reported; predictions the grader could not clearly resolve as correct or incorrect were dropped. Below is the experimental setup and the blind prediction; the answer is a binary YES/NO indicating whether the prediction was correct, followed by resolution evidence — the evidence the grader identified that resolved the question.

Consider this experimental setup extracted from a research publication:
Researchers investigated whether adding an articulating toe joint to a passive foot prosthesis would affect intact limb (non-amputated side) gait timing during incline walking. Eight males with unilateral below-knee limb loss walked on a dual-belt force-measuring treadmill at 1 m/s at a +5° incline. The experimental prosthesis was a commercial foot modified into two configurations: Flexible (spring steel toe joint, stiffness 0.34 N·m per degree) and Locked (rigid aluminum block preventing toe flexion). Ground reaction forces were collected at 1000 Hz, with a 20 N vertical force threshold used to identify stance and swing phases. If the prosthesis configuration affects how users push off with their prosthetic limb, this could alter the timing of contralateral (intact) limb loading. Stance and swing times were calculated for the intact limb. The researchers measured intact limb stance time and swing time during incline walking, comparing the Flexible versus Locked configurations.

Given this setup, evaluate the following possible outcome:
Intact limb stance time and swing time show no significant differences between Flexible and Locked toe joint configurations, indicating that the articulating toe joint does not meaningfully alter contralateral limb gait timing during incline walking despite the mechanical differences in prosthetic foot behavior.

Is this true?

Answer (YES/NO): NO